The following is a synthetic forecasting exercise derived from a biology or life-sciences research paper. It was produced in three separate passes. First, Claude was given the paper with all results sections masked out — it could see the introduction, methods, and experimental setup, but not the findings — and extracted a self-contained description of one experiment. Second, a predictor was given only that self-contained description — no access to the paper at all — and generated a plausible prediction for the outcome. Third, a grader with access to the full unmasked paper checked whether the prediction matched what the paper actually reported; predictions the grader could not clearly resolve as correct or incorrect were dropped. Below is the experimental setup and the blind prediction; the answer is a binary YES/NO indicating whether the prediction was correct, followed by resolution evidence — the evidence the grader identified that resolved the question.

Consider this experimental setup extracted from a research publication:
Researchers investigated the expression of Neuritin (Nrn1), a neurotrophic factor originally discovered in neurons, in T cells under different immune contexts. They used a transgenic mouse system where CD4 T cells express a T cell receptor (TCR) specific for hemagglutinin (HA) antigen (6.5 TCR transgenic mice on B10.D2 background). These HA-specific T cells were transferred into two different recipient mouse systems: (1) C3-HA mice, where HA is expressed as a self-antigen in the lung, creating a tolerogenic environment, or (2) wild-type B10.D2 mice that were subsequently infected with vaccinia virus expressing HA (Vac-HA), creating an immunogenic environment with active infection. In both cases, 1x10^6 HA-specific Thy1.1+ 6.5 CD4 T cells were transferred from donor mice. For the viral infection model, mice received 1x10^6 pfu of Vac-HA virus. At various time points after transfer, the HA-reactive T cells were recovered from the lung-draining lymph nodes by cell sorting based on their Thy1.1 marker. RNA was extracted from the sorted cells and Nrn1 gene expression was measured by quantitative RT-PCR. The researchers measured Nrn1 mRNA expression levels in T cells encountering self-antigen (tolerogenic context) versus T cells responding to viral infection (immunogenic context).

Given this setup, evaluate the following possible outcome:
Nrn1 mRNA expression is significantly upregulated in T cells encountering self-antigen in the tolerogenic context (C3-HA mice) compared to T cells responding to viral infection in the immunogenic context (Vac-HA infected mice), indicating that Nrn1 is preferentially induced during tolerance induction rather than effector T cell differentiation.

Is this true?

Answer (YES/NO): YES